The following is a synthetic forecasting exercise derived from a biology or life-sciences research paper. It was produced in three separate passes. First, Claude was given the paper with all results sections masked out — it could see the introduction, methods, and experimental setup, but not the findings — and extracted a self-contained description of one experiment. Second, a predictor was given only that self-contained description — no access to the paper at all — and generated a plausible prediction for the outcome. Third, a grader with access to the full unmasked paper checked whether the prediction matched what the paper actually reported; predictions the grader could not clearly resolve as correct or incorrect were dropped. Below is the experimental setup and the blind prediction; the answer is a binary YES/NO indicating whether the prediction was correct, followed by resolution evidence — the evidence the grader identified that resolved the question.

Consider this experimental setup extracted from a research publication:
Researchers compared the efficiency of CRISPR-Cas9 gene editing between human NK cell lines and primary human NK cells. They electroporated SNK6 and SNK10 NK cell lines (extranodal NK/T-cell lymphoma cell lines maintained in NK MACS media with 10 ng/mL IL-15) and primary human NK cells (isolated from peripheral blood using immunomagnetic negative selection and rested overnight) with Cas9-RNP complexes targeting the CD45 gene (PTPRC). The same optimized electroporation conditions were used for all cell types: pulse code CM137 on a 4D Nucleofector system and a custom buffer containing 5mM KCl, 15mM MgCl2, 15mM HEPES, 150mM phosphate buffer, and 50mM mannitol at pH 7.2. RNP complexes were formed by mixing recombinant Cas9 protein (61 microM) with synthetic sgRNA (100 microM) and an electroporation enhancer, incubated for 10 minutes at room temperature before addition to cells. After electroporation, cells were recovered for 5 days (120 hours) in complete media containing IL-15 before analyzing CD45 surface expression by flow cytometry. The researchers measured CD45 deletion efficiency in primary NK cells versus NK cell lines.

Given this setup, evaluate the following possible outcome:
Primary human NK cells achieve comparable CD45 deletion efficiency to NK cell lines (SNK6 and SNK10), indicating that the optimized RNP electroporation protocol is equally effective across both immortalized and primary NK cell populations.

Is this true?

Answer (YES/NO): YES